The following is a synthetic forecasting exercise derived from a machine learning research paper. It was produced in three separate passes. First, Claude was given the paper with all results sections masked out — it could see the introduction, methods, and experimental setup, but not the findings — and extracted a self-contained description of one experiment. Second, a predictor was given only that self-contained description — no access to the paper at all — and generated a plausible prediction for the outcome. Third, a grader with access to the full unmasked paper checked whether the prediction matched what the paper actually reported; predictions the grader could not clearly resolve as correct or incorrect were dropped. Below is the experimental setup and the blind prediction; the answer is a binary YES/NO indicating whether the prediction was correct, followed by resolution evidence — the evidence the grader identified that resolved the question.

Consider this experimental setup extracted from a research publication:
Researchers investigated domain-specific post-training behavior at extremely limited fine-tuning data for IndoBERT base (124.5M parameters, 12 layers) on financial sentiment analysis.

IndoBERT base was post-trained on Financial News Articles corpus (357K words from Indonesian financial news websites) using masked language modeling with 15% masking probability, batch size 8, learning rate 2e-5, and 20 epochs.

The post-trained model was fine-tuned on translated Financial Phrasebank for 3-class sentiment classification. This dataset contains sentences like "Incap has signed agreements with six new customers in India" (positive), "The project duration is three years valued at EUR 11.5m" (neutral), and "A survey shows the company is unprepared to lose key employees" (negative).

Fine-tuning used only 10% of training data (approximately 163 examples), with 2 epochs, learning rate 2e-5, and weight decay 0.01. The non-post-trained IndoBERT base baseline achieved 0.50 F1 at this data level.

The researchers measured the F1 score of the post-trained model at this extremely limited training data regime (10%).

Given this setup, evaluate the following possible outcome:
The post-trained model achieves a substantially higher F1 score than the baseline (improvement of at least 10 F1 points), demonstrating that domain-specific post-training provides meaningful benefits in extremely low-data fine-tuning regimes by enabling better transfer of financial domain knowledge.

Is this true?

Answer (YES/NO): NO